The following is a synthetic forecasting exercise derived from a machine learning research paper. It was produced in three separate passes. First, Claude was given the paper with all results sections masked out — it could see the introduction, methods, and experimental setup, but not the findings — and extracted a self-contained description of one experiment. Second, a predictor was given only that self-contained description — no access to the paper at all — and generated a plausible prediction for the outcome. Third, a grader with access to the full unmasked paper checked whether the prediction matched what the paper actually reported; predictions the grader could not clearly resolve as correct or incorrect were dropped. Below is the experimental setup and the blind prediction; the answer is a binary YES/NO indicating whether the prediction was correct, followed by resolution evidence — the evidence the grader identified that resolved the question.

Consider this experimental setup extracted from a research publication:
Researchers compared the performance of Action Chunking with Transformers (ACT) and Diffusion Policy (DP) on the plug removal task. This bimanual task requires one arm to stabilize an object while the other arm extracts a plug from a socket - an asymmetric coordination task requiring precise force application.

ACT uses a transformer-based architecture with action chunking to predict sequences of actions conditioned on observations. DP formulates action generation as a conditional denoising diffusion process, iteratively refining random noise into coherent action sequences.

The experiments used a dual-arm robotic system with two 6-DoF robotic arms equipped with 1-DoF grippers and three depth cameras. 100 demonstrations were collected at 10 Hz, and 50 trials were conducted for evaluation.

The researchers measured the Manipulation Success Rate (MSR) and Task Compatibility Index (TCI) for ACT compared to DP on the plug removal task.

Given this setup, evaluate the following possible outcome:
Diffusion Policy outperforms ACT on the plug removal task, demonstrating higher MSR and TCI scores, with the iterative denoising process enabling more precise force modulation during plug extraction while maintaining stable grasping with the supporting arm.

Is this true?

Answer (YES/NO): YES